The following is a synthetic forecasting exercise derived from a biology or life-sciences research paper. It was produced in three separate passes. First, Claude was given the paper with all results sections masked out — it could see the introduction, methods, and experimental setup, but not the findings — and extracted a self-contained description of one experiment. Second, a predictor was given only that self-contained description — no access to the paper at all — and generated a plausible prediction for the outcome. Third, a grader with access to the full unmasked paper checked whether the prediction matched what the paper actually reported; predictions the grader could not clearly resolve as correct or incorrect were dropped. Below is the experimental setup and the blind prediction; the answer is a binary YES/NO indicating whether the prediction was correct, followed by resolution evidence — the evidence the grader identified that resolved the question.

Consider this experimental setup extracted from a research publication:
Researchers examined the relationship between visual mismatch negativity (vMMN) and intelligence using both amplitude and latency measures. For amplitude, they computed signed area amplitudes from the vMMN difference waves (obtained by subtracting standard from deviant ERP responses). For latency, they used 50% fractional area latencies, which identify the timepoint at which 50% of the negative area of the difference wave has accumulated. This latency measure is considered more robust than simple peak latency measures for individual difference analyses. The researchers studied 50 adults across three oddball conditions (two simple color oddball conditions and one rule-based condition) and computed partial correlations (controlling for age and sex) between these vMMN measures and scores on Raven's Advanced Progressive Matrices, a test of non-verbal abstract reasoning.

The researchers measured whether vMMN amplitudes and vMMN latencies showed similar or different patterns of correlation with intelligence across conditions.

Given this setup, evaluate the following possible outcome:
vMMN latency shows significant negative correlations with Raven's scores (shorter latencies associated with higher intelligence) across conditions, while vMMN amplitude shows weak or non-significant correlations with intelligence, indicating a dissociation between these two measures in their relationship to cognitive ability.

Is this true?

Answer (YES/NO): NO